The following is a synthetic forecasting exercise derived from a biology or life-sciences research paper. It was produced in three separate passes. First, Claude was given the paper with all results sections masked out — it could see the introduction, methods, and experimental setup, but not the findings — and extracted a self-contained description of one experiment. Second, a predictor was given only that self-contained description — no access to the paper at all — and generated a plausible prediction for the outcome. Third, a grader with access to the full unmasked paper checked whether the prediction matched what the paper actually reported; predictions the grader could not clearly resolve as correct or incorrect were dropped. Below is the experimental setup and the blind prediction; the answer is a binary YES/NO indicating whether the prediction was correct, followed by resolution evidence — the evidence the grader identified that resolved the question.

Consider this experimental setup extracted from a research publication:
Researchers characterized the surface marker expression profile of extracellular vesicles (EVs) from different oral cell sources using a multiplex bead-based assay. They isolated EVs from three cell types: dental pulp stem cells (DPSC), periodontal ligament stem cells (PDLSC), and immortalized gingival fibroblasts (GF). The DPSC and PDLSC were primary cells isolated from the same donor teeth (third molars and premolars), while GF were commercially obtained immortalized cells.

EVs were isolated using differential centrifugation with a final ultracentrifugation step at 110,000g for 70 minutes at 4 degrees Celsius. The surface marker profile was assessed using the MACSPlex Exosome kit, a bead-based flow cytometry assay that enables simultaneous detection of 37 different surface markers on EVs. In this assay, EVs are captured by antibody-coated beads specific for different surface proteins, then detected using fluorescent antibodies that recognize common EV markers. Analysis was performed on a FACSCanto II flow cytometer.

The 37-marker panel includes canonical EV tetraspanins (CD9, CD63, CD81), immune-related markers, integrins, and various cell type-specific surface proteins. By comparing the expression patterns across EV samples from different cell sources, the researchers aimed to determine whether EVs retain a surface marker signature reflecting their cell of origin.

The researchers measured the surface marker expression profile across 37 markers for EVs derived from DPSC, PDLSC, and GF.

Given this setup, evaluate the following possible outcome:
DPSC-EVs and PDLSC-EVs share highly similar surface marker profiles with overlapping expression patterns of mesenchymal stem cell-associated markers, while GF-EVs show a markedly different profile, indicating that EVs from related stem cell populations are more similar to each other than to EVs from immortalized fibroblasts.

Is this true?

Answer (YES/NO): NO